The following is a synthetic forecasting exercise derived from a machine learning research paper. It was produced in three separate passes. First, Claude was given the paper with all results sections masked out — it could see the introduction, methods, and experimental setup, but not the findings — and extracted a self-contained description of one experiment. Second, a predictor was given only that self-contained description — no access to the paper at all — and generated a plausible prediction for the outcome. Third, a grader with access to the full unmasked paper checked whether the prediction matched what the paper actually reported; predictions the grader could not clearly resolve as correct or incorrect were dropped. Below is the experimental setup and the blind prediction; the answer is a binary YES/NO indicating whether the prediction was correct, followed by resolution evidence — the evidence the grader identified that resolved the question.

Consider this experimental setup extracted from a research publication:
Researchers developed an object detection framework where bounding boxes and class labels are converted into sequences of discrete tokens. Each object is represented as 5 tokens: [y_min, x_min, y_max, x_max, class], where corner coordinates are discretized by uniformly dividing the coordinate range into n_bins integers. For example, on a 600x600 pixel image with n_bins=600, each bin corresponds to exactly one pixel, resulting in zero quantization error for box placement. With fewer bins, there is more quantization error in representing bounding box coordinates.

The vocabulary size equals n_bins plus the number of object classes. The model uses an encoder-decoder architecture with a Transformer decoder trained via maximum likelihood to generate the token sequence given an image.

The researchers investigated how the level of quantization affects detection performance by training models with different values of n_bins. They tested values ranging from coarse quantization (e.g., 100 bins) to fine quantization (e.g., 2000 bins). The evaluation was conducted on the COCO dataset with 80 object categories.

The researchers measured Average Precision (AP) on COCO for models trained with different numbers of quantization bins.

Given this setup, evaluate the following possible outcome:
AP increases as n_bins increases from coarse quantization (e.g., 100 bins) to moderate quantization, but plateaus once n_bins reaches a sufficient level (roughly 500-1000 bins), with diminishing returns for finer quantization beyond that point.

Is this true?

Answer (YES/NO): YES